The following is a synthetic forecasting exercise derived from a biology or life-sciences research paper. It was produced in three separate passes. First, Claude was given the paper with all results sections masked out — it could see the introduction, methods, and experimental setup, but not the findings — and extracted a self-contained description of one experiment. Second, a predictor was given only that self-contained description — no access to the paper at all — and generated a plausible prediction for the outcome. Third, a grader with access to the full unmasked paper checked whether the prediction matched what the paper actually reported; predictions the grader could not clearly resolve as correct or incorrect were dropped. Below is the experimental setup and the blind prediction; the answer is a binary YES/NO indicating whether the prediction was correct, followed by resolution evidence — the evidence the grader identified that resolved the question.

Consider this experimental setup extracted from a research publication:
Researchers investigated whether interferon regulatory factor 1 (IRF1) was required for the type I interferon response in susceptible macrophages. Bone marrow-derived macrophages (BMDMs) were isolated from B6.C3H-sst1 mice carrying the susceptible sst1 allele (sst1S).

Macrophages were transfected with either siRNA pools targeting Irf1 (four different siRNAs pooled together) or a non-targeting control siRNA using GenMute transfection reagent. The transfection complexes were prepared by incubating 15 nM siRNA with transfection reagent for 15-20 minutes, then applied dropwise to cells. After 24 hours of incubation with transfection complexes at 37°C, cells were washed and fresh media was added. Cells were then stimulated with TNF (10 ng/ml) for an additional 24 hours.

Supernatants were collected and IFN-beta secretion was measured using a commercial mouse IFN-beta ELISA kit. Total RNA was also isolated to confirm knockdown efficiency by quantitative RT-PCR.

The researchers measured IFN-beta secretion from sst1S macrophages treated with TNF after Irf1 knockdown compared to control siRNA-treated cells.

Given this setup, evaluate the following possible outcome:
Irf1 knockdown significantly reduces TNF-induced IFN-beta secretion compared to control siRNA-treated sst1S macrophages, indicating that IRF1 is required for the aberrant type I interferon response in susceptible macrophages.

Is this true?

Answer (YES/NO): NO